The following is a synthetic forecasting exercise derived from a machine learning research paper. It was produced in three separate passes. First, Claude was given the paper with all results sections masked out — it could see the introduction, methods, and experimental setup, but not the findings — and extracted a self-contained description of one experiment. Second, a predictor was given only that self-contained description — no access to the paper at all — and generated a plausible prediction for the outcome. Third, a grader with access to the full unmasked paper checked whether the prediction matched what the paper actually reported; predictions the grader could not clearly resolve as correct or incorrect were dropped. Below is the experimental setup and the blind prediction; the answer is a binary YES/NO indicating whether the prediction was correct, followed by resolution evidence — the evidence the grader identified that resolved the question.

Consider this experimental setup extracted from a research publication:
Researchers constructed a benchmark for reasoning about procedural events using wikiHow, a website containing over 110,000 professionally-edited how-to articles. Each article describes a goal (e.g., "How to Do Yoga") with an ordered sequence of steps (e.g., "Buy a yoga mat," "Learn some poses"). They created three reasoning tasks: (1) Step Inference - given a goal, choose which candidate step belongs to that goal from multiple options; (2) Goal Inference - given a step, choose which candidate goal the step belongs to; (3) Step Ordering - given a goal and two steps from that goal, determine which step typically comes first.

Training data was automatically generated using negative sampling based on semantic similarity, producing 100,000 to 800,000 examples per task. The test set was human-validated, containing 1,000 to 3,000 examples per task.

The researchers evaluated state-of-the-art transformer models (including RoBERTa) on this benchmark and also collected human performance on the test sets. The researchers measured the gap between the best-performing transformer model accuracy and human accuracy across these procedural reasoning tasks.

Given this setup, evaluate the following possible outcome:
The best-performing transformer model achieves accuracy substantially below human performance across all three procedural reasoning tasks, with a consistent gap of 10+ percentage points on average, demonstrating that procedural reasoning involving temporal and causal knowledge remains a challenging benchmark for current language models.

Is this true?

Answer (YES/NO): NO